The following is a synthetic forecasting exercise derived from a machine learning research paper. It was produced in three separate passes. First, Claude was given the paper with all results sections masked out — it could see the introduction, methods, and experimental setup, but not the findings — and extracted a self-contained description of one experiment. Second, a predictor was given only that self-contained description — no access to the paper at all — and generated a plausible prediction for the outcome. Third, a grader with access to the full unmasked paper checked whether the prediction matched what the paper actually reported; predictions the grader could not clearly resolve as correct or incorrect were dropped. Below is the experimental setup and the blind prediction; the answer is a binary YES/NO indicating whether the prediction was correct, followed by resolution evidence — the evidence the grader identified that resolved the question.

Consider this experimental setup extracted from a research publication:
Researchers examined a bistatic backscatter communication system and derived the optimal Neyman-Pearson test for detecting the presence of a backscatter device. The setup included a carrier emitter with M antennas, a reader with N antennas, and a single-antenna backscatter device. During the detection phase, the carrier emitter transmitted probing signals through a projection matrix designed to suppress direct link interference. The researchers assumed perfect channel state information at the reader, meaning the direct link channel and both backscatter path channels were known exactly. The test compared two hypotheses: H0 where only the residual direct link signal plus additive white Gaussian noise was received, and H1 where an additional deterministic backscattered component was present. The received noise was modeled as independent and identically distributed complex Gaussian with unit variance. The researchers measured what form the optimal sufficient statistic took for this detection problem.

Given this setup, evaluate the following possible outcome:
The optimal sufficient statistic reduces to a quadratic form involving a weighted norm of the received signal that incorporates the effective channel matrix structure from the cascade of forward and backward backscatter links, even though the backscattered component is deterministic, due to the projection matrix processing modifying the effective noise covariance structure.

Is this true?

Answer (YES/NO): NO